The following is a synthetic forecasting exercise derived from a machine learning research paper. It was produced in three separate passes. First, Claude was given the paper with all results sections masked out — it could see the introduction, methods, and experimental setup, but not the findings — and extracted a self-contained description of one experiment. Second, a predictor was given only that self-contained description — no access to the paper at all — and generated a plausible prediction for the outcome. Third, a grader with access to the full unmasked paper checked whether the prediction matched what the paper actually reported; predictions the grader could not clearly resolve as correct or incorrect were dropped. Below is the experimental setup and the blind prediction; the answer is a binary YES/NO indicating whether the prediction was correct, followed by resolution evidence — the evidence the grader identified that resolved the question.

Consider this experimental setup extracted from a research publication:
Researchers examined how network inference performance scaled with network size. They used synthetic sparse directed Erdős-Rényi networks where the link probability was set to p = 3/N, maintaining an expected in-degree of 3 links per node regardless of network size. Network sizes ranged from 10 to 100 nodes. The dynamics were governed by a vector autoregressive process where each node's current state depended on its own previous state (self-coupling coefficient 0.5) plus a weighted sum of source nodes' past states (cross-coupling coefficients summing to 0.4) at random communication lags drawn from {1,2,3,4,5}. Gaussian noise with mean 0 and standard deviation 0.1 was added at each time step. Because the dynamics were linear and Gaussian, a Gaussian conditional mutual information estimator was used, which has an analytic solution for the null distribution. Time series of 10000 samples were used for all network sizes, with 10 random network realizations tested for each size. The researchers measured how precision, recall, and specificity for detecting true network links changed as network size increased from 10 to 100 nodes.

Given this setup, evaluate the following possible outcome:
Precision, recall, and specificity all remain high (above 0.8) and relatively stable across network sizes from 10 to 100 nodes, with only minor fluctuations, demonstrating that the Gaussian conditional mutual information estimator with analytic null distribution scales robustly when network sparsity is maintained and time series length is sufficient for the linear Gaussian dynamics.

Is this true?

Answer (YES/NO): YES